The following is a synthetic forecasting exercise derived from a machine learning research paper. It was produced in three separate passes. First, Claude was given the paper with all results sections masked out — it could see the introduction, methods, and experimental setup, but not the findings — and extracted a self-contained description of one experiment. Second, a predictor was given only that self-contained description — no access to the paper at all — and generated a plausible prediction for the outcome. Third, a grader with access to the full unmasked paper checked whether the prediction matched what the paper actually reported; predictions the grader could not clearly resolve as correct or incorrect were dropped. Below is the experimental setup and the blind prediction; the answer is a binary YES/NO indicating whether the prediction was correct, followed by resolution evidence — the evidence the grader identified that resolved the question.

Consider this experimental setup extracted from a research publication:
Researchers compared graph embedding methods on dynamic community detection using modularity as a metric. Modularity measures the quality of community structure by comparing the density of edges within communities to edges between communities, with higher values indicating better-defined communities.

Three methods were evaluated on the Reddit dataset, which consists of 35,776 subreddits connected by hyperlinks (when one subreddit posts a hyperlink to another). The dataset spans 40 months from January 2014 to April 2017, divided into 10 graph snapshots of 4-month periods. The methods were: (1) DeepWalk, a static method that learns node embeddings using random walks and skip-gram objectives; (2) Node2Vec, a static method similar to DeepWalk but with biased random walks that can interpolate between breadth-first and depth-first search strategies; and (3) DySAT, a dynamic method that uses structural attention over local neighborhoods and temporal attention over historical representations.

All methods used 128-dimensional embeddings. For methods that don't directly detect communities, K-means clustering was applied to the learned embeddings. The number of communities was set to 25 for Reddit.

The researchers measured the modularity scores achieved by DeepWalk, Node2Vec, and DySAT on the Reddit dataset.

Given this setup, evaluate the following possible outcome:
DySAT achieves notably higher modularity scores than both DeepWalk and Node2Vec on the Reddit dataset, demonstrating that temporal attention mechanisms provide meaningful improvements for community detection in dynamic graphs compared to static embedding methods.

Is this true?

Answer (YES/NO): NO